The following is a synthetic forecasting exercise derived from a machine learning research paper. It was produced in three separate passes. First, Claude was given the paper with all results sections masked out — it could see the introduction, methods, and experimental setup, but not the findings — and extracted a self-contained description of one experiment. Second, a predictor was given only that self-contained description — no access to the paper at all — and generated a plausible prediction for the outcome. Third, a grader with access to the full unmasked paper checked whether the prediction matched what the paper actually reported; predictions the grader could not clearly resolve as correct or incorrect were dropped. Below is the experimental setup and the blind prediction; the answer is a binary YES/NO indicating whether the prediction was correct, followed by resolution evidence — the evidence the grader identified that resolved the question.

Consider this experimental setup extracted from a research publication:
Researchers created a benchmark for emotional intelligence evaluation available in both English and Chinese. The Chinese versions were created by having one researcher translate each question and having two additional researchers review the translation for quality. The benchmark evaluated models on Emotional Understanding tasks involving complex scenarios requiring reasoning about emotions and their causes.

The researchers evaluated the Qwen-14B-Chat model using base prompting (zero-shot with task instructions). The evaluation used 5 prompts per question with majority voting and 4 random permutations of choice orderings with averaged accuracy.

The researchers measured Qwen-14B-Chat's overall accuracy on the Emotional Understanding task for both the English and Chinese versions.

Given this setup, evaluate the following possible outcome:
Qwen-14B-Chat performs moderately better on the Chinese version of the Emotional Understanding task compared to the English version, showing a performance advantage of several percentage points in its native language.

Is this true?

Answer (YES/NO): NO